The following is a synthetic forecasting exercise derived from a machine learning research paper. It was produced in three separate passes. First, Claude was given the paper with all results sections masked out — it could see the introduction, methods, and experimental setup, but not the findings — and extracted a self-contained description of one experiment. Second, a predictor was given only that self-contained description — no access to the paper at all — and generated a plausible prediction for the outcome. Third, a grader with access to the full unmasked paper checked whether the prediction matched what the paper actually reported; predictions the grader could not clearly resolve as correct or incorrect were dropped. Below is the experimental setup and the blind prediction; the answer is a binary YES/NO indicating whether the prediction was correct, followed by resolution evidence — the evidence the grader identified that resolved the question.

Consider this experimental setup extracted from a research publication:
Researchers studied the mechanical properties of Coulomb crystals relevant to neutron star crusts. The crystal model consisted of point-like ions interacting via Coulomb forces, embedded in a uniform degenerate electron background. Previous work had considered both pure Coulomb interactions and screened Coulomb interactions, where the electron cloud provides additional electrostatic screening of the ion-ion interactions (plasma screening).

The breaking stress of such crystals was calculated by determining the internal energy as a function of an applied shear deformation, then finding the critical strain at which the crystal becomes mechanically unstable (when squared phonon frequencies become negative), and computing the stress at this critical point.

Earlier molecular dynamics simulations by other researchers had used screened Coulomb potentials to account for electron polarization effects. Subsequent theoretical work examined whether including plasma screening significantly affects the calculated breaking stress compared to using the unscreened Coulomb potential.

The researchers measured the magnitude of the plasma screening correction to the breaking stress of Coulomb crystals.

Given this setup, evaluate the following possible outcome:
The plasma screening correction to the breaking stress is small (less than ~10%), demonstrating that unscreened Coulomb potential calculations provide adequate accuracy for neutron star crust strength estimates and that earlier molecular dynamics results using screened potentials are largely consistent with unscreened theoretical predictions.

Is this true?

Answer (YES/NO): YES